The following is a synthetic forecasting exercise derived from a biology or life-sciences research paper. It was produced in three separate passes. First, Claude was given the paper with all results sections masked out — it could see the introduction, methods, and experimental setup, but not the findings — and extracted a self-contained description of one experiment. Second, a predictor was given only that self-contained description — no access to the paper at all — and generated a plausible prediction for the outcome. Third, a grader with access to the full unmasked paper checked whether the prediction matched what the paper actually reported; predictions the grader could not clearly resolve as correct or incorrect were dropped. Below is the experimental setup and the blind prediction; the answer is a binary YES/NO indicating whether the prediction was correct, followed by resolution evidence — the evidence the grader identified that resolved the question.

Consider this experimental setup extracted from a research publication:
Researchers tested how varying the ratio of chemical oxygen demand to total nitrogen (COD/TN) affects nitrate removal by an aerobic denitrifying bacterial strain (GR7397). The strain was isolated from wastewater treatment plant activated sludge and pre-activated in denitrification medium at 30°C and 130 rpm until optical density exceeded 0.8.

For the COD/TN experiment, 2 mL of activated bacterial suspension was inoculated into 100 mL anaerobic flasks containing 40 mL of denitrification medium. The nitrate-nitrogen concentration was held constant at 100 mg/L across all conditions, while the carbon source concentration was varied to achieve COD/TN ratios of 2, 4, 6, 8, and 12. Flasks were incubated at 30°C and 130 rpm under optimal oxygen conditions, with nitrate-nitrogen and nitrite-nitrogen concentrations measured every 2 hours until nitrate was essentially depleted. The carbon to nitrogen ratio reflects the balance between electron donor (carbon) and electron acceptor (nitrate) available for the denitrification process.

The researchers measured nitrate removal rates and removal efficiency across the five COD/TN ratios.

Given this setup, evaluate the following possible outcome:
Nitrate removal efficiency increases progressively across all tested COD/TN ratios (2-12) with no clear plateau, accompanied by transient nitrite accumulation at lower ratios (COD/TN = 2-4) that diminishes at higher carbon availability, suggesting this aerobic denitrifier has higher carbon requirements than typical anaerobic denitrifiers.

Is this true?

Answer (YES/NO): NO